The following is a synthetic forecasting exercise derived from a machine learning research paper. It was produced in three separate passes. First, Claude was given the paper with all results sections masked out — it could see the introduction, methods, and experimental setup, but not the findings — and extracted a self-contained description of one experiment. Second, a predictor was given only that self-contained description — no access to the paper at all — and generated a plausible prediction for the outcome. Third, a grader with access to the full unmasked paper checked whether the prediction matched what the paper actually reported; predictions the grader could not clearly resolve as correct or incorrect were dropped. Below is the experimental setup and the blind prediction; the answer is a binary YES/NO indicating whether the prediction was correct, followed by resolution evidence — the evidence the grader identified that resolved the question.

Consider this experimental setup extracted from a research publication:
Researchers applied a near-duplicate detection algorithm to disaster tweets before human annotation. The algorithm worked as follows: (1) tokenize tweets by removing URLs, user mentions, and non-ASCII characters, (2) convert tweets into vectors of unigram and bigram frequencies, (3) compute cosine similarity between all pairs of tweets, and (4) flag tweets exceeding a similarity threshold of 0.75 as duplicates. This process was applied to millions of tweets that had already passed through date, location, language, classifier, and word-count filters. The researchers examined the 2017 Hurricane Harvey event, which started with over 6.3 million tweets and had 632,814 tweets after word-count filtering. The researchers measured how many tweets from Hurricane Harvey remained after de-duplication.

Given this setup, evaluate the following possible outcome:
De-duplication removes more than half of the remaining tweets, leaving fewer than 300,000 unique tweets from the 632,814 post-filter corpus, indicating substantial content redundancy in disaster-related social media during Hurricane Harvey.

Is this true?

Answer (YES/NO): YES